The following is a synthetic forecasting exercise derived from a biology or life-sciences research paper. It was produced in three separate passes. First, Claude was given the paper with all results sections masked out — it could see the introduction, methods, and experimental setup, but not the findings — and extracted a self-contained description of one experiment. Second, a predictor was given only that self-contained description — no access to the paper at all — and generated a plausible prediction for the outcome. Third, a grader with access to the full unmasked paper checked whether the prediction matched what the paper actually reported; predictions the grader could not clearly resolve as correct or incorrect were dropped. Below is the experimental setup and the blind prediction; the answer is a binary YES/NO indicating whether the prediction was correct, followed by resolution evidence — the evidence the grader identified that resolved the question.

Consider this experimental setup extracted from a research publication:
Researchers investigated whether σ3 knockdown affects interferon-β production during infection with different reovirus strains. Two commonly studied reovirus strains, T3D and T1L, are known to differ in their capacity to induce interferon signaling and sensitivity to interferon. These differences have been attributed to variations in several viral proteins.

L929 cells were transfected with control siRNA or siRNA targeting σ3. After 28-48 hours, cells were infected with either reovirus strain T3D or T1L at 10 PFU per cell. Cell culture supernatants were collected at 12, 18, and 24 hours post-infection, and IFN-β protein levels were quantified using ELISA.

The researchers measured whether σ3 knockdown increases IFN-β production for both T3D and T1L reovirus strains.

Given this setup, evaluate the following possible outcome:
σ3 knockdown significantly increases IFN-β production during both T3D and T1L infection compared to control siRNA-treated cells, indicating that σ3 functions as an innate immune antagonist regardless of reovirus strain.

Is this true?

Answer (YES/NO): YES